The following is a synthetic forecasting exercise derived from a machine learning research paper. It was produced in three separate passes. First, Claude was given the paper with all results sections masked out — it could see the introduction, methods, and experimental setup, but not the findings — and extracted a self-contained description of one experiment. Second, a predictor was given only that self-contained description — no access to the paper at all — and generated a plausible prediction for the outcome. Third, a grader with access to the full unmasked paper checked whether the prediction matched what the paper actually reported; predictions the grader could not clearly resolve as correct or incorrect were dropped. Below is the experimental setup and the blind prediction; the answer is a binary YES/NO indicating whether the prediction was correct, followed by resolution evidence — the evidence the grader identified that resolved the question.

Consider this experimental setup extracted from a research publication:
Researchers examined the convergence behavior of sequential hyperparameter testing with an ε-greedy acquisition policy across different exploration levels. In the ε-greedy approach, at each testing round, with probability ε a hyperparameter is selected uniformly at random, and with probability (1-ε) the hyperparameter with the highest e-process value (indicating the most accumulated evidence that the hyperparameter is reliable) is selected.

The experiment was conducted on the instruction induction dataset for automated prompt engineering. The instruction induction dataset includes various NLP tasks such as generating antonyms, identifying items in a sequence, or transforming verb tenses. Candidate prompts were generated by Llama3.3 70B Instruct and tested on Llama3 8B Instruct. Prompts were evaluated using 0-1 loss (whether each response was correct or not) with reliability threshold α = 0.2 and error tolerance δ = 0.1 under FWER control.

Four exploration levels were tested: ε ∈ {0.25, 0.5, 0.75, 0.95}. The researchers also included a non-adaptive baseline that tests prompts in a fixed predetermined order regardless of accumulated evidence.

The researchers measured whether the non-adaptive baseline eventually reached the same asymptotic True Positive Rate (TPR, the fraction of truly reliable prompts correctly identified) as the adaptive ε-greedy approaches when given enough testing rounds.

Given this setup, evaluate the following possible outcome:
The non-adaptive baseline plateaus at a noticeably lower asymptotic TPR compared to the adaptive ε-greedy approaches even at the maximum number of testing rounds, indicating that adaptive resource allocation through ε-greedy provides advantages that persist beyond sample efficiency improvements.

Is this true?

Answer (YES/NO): YES